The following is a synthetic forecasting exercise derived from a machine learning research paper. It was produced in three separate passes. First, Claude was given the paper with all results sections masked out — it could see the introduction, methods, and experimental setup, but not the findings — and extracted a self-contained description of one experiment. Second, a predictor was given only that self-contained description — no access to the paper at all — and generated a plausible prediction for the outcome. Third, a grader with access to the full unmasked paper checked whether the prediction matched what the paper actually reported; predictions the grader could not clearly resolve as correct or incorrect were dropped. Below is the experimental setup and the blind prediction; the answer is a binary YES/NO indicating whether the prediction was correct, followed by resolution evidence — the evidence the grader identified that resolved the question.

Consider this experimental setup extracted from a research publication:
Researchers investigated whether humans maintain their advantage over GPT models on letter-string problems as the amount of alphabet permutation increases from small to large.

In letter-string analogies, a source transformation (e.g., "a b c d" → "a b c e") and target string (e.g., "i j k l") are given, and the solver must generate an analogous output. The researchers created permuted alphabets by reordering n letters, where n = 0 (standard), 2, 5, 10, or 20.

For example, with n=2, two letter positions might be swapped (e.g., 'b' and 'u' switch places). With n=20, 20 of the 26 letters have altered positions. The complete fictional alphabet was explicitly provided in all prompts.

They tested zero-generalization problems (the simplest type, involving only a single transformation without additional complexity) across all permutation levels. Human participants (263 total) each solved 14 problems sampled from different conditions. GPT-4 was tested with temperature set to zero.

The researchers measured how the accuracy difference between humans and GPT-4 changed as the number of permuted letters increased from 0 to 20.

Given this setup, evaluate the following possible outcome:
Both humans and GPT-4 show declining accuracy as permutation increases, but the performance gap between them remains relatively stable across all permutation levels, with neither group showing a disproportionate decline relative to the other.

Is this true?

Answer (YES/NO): NO